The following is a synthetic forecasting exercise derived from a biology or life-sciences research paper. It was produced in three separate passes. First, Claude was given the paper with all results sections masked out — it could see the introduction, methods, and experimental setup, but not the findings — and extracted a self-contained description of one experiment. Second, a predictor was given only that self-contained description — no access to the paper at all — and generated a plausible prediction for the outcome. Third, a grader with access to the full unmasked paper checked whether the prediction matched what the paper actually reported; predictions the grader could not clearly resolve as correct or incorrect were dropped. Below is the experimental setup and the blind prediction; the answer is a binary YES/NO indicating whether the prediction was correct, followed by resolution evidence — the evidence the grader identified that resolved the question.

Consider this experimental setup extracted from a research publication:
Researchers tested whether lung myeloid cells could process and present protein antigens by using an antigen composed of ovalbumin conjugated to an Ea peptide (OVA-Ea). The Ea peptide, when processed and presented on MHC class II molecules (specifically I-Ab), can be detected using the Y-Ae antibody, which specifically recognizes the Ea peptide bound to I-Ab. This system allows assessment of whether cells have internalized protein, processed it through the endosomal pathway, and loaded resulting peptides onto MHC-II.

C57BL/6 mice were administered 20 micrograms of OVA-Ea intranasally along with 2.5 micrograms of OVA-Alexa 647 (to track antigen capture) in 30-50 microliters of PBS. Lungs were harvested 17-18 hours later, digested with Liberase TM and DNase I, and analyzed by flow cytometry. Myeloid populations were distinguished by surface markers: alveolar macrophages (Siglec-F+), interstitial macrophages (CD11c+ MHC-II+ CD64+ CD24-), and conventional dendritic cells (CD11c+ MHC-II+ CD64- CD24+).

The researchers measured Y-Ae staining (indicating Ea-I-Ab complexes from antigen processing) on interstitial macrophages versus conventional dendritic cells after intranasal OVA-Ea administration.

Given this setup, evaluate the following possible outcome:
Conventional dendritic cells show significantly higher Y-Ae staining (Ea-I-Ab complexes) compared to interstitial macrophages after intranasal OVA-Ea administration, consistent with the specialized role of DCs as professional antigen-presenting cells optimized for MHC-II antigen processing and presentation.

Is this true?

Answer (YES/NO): NO